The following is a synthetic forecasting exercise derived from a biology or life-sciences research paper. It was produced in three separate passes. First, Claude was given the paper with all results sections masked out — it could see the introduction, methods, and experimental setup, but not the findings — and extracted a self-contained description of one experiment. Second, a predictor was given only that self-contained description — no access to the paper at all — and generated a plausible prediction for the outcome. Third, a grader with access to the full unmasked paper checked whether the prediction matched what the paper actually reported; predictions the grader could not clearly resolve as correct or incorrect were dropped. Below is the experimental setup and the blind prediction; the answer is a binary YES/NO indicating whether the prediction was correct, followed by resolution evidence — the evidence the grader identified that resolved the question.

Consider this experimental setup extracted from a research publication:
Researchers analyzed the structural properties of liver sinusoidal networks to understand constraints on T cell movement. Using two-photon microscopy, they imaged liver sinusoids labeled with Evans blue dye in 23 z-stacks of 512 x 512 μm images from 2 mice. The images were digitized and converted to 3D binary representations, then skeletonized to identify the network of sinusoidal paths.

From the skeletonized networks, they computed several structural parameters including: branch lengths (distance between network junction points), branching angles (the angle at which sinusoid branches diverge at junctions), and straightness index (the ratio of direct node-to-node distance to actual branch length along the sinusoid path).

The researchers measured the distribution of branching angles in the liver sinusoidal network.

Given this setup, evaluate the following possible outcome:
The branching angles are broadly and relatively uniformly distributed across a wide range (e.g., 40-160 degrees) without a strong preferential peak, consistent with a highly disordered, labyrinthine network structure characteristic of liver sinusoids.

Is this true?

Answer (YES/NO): NO